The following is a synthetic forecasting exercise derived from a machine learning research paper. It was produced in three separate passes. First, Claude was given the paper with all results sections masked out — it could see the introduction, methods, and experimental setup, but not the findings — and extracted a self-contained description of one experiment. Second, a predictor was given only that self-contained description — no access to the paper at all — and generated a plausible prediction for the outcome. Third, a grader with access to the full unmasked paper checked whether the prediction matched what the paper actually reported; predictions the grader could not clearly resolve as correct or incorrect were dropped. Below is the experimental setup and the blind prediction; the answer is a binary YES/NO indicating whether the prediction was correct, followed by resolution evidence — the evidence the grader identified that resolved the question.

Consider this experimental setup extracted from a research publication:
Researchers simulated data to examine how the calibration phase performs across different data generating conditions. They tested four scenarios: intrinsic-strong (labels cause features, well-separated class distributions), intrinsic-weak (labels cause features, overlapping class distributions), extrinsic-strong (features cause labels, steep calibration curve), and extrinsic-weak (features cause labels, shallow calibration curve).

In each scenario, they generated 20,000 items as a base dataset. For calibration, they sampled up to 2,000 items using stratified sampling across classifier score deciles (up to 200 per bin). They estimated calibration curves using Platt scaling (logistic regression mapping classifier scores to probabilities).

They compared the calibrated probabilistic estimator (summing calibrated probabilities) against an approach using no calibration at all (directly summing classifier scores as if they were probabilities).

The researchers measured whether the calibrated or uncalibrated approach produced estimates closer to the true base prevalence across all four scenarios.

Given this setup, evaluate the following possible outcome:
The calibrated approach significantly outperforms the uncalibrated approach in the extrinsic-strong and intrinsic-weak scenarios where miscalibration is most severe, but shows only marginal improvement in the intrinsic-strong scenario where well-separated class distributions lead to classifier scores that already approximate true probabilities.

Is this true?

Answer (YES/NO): NO